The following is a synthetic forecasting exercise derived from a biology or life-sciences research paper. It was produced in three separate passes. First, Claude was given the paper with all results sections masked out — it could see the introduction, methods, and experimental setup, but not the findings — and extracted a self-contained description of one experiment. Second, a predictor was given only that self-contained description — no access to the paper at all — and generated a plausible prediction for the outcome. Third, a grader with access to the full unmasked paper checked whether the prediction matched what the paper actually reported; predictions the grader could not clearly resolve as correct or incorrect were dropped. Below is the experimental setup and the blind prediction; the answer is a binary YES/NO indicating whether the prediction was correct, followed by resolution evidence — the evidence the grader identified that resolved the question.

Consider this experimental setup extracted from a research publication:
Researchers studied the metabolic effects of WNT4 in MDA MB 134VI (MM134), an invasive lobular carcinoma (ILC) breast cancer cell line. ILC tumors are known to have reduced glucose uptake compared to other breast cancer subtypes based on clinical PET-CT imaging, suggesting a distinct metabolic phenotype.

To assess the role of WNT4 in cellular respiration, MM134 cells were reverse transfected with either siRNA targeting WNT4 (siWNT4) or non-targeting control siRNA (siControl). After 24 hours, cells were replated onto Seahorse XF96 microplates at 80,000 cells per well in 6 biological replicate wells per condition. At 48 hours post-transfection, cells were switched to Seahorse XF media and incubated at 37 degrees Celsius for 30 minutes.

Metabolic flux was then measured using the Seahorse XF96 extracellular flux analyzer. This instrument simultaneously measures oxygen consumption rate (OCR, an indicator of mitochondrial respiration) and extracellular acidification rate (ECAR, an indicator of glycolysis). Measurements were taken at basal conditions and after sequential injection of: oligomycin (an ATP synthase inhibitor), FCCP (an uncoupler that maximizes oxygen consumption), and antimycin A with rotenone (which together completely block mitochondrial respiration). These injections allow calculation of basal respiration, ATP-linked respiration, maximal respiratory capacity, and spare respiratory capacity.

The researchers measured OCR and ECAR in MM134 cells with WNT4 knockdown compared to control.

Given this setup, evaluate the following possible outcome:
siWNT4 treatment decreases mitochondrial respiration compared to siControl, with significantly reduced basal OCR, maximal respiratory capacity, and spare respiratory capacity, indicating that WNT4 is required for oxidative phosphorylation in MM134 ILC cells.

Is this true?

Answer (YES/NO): YES